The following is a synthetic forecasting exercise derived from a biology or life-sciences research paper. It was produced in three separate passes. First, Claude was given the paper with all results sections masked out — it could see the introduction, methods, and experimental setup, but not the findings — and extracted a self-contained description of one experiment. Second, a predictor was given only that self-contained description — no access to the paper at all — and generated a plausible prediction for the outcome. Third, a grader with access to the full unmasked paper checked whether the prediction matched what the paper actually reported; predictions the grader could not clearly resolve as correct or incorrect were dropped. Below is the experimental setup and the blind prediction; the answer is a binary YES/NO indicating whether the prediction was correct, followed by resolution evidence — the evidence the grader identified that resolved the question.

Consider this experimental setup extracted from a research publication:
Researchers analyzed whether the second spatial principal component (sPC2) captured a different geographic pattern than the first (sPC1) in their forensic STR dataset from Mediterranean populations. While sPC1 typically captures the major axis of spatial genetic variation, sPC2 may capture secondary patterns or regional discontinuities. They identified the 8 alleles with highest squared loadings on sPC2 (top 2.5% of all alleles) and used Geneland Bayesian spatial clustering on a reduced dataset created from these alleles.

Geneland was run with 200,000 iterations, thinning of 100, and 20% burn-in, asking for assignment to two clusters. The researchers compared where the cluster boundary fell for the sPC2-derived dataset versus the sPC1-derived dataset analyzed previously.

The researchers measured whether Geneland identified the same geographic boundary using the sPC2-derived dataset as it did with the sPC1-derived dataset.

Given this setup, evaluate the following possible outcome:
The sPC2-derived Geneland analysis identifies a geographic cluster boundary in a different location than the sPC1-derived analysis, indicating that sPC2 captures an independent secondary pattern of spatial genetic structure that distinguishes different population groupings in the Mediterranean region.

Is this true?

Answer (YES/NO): YES